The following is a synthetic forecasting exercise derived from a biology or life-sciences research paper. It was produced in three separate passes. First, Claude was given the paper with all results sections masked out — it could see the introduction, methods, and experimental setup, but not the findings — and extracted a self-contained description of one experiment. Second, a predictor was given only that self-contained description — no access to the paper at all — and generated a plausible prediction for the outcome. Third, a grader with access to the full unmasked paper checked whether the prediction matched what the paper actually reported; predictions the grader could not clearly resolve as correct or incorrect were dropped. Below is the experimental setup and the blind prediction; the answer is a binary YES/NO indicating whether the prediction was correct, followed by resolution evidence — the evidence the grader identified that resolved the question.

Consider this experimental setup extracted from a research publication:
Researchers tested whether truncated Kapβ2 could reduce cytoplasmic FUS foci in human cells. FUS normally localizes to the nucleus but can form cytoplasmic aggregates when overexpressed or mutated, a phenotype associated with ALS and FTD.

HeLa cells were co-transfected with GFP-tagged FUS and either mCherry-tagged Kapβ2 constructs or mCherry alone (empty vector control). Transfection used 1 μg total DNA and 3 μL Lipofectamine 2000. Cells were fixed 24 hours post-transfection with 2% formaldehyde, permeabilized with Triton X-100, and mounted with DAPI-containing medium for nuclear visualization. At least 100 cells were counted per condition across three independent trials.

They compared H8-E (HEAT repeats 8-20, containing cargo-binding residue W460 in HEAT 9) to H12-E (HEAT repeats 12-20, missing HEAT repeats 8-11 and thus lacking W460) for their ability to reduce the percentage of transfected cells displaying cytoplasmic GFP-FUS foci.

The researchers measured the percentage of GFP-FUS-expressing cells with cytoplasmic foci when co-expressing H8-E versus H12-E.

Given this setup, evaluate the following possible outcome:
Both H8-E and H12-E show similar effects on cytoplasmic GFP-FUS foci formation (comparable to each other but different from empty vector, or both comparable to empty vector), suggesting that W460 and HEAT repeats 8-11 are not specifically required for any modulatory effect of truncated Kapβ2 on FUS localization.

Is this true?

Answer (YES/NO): NO